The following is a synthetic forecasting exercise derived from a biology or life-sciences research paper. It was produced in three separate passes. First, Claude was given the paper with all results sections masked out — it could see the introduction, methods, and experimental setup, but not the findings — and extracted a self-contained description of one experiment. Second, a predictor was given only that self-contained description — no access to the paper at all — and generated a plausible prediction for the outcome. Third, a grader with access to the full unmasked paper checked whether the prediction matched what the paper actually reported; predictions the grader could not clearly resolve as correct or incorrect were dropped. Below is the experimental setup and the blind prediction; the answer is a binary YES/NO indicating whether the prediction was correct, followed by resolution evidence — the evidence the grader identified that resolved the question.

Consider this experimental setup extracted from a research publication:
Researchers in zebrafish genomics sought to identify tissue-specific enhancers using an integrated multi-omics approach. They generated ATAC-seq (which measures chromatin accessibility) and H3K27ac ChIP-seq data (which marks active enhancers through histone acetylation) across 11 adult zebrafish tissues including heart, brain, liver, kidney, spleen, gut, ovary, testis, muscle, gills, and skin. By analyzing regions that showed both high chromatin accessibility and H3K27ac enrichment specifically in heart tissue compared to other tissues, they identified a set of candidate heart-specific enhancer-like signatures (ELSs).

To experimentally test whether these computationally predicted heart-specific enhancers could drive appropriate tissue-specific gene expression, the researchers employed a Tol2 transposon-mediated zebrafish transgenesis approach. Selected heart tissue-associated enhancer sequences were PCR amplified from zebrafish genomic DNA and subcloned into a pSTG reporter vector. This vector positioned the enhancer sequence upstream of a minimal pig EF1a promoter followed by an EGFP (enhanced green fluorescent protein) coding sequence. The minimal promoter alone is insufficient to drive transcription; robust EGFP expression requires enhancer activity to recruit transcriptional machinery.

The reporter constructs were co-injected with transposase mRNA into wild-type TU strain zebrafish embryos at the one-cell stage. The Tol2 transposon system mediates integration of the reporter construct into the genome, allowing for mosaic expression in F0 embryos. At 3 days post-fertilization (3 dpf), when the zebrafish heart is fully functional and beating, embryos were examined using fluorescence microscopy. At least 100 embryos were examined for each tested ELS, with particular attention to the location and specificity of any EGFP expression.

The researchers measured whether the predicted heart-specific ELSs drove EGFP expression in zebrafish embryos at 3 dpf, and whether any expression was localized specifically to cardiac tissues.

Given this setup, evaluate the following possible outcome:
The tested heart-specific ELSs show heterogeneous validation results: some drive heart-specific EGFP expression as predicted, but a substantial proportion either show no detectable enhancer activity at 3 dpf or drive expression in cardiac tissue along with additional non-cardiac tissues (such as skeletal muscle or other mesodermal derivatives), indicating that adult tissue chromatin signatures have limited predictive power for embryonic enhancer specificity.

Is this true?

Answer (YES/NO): NO